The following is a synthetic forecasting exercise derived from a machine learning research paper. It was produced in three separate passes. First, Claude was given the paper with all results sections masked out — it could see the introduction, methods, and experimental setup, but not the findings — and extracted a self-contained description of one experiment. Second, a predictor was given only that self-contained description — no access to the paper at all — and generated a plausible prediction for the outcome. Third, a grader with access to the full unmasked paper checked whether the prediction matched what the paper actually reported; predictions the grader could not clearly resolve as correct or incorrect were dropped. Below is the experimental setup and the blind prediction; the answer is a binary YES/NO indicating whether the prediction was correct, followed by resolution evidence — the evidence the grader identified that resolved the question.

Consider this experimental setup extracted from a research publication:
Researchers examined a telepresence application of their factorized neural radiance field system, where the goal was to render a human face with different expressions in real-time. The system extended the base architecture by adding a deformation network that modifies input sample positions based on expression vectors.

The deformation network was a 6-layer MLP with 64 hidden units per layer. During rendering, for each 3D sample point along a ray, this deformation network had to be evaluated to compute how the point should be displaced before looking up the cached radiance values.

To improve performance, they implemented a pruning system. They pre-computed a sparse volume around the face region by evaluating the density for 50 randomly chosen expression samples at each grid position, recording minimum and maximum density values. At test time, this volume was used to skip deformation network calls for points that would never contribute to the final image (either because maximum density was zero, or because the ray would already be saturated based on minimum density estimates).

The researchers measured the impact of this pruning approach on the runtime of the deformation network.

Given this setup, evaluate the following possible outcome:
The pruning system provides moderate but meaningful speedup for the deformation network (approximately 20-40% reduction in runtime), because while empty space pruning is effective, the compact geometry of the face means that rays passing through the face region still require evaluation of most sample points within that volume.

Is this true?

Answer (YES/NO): NO